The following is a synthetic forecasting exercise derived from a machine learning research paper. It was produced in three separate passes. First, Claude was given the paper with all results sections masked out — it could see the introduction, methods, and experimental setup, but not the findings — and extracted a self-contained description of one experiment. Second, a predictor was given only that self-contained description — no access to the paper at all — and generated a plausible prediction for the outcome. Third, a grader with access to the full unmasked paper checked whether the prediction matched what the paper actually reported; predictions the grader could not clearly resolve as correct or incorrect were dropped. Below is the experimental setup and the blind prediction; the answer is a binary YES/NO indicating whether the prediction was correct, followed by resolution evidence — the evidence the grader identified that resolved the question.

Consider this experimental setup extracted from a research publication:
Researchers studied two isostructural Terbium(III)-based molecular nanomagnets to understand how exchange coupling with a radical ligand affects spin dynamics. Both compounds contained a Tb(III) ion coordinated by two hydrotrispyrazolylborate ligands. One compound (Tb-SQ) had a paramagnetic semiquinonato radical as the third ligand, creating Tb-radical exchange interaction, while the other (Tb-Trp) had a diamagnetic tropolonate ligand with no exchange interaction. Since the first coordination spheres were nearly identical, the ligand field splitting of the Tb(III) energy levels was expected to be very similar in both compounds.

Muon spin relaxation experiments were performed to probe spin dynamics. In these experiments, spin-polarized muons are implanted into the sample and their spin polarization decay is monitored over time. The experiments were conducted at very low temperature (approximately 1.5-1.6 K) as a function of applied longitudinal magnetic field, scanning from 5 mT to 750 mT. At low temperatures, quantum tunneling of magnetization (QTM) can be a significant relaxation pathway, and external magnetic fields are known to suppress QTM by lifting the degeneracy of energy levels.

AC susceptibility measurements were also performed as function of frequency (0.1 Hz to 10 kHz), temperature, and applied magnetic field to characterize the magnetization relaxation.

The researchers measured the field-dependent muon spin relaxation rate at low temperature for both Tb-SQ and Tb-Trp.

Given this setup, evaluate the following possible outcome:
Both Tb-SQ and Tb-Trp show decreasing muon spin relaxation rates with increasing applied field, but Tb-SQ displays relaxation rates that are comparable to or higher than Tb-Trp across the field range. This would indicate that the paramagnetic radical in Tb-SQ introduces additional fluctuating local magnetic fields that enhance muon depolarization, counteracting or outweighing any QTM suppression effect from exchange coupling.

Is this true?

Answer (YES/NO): NO